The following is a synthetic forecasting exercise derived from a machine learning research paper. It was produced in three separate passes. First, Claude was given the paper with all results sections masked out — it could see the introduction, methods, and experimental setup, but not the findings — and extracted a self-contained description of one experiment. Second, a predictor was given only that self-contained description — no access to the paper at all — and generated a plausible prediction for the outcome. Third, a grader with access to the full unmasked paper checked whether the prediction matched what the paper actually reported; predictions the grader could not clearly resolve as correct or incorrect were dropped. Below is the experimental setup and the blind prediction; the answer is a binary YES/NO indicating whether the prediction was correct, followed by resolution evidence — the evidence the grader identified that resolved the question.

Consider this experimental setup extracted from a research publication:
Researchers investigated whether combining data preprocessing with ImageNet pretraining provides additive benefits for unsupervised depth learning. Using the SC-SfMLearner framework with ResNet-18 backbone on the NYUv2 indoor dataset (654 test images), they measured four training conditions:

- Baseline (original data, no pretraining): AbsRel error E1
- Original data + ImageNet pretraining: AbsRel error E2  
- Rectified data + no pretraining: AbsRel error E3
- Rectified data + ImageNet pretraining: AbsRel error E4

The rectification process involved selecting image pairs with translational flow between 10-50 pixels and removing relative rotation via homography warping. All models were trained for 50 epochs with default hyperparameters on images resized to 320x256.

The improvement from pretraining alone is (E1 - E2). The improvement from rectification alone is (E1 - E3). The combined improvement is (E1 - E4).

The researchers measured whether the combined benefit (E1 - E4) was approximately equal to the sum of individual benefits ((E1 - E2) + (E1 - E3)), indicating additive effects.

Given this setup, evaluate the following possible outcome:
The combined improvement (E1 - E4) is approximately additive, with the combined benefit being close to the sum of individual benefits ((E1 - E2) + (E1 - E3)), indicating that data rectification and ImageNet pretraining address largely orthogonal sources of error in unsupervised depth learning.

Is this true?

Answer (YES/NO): YES